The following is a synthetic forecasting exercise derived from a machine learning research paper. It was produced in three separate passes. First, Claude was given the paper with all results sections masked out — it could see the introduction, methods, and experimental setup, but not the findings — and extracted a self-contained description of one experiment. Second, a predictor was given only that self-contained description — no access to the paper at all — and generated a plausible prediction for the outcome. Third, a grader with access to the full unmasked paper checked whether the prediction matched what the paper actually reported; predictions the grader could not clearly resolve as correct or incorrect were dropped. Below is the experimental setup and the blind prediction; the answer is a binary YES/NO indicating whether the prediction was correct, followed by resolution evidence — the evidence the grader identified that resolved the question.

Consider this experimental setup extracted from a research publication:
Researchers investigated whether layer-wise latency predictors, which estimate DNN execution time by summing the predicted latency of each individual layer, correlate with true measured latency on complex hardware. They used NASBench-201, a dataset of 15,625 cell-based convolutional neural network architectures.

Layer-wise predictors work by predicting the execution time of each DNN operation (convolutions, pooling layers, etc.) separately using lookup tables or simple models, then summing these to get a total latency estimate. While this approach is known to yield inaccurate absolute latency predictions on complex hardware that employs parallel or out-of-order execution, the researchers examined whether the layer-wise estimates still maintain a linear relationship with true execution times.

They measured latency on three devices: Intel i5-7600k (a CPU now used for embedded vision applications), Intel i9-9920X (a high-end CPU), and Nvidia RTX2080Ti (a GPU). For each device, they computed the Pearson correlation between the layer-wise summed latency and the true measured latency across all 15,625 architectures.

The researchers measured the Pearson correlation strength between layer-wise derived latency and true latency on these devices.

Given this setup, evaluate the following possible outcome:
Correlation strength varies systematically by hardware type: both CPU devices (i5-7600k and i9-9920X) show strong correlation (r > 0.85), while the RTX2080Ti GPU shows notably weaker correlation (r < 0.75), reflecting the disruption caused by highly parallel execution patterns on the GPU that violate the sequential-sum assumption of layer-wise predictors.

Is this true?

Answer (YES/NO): NO